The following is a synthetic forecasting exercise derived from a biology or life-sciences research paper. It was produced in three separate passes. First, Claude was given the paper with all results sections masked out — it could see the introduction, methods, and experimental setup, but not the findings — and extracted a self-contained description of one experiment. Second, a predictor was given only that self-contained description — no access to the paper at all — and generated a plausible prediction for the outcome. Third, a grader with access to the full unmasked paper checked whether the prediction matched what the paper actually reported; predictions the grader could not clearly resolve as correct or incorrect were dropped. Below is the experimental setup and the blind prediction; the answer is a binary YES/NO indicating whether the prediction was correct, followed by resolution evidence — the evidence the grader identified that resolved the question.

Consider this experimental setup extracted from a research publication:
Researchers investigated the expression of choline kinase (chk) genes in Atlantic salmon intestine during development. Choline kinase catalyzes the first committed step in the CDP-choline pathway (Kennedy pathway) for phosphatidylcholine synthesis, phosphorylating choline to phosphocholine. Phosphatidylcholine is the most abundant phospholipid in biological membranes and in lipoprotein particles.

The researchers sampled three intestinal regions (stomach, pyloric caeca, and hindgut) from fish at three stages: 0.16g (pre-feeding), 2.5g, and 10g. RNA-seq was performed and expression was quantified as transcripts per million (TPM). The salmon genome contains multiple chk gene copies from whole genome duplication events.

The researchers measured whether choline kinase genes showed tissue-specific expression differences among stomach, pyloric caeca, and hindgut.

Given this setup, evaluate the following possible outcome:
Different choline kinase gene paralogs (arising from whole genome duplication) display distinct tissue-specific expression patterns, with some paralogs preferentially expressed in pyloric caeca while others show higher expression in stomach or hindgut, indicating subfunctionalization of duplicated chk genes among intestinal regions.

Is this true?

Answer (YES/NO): NO